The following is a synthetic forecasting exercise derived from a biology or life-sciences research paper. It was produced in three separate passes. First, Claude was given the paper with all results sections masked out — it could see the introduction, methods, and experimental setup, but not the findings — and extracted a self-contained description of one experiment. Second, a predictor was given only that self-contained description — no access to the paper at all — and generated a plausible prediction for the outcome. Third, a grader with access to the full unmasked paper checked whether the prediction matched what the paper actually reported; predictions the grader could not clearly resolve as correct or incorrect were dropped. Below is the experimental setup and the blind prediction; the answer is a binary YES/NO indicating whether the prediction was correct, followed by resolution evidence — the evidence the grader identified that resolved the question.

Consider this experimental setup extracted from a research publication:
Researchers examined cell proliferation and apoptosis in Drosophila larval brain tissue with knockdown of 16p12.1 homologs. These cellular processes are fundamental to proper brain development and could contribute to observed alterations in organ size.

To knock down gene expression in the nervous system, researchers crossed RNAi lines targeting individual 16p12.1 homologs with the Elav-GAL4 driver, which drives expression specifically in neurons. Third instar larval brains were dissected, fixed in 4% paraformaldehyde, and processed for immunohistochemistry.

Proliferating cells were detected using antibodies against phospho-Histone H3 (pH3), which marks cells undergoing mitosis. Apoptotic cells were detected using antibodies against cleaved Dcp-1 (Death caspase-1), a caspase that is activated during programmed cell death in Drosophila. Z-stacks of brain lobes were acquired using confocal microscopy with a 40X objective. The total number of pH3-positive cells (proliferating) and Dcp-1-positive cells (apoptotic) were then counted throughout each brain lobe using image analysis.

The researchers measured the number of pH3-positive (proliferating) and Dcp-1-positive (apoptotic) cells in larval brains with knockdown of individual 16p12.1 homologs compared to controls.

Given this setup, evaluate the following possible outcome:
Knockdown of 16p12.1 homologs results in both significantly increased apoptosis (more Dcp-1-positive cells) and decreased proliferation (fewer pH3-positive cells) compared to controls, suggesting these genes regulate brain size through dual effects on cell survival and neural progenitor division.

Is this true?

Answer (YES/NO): NO